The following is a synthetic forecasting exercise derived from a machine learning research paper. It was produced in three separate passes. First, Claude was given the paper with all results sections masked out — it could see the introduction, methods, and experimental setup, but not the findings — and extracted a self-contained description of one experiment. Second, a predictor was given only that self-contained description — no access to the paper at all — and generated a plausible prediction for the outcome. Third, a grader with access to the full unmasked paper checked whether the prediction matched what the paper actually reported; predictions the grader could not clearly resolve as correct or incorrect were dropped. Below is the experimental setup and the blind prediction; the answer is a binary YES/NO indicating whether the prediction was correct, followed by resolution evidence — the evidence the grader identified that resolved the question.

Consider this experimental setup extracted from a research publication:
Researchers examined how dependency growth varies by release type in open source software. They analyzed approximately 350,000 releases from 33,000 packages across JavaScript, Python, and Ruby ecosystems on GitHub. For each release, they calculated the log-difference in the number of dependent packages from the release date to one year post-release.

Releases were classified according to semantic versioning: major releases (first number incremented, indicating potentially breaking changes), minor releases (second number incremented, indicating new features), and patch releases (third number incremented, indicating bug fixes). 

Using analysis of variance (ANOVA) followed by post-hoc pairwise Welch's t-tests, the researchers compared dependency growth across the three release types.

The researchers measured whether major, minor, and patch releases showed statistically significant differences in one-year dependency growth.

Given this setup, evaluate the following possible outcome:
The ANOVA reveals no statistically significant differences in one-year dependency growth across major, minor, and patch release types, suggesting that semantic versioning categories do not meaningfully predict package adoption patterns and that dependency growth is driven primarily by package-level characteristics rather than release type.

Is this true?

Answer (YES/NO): NO